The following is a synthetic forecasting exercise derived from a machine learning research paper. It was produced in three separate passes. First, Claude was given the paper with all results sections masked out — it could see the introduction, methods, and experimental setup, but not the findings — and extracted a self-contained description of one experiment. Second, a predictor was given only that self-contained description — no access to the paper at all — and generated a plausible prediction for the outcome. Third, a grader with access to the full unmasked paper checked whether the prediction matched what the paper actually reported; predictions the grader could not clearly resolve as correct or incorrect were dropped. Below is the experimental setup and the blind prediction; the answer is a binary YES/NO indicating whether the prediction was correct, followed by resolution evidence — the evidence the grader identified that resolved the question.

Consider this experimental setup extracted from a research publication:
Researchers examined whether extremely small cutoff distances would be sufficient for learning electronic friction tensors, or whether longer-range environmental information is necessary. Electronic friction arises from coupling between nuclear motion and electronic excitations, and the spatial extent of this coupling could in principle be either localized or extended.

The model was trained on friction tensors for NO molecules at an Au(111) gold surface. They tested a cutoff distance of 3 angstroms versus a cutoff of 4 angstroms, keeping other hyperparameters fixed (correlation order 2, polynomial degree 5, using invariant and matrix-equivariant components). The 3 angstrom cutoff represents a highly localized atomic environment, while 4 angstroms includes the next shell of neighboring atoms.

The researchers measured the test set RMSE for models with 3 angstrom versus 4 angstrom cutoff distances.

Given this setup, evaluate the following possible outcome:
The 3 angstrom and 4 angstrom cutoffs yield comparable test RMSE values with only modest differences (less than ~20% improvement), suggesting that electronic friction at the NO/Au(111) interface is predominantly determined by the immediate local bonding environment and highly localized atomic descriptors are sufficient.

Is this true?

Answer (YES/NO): NO